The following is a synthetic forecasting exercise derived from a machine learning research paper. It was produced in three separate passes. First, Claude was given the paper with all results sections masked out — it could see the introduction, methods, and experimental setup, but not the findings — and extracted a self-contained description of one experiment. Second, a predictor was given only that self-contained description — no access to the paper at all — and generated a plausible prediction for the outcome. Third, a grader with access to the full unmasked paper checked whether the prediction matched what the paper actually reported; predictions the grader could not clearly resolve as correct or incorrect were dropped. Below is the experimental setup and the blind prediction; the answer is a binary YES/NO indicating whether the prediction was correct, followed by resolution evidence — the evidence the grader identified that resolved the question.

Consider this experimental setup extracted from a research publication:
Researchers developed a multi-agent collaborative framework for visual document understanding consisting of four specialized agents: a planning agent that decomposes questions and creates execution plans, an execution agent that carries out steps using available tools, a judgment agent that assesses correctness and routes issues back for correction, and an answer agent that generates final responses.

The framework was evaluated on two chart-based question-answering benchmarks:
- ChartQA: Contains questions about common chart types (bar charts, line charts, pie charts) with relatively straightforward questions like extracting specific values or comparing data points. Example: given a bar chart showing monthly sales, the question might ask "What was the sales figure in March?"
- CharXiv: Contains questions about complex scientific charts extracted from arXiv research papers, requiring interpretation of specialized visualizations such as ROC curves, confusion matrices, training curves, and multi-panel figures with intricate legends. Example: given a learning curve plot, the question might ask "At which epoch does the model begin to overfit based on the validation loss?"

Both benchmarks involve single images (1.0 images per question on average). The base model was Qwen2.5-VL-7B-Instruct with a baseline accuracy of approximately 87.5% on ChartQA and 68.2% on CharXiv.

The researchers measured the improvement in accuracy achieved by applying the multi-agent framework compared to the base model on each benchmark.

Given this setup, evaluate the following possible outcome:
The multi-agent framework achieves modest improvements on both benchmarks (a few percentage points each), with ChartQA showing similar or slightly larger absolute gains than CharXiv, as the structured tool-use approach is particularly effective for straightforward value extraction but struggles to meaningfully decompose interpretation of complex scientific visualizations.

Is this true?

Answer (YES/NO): NO